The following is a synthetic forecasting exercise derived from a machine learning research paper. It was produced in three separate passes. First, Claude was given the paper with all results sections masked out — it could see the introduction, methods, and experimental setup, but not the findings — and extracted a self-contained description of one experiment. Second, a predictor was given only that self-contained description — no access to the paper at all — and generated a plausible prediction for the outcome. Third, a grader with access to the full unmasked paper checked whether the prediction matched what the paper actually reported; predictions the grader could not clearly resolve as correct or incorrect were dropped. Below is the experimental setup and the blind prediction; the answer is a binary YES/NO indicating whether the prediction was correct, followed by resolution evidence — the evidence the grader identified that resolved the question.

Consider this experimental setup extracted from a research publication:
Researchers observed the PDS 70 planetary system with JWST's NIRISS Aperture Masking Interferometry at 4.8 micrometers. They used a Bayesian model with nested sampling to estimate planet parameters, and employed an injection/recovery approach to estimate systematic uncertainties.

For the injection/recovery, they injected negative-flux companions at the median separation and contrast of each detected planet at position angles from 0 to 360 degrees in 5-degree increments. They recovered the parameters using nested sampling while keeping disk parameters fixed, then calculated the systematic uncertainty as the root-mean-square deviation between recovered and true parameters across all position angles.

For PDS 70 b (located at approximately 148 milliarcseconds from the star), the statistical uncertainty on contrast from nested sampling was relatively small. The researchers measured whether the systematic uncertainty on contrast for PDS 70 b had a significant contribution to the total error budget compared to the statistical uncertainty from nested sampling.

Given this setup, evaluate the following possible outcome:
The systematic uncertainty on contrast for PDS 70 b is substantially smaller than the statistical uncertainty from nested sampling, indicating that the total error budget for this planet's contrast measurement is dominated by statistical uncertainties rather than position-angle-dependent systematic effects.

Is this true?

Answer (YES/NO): NO